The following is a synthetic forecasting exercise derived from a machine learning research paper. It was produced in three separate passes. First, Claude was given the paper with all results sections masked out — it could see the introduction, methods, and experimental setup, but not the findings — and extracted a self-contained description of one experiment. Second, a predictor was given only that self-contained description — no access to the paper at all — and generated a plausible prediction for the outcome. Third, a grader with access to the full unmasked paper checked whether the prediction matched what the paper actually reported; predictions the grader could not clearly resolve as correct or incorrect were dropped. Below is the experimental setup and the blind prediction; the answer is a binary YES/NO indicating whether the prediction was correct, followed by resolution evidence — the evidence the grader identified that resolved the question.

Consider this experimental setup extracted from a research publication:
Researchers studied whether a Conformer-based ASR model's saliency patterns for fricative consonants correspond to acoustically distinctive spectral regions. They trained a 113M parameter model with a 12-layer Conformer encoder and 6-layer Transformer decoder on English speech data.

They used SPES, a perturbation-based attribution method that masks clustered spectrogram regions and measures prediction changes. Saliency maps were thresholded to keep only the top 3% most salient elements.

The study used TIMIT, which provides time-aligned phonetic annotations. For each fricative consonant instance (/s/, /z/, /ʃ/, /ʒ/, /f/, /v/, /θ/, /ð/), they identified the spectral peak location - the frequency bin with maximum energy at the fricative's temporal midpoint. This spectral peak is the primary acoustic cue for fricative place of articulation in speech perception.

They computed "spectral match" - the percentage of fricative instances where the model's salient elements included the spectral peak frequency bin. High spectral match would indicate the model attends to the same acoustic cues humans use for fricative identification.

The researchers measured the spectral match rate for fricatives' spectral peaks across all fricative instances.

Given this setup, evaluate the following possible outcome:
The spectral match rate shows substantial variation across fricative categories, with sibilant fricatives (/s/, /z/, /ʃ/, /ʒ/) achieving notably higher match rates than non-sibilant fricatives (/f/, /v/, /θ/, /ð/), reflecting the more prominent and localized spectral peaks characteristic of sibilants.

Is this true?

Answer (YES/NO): YES